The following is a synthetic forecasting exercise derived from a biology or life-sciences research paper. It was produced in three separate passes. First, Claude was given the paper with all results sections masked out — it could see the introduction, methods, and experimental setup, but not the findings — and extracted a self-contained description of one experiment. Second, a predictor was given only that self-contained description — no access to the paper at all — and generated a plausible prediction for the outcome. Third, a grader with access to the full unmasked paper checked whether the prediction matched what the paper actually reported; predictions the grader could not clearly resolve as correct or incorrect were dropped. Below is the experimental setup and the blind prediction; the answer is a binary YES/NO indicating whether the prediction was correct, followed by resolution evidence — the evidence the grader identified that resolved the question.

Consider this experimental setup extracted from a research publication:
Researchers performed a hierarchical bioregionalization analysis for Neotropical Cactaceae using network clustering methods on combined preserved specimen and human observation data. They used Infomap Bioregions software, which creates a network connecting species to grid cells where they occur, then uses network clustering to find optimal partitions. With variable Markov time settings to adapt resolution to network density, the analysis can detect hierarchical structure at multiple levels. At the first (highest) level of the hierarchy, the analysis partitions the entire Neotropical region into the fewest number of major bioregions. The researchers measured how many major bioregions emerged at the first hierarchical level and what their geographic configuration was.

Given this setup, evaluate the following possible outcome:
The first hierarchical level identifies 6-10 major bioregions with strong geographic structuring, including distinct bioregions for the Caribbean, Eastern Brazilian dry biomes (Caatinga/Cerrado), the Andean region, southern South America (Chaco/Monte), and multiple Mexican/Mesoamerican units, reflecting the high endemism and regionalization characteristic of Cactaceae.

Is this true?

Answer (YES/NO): NO